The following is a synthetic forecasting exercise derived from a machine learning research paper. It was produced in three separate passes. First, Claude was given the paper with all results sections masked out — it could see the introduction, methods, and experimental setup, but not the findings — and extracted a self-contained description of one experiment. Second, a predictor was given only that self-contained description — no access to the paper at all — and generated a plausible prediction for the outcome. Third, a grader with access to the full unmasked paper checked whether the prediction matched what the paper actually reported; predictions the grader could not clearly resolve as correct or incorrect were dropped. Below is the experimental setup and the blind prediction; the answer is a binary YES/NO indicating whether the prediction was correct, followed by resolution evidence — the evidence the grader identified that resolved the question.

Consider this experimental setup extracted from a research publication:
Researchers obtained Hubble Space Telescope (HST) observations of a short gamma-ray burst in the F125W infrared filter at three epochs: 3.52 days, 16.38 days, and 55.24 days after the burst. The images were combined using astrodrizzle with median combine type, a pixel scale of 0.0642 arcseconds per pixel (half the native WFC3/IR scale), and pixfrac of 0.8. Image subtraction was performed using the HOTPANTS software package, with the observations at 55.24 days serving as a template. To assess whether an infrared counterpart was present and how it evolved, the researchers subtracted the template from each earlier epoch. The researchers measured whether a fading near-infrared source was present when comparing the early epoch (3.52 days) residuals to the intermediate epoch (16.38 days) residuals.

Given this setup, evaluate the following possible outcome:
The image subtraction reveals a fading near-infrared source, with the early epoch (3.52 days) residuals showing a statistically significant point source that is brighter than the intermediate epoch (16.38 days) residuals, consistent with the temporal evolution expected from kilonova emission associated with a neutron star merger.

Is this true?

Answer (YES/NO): YES